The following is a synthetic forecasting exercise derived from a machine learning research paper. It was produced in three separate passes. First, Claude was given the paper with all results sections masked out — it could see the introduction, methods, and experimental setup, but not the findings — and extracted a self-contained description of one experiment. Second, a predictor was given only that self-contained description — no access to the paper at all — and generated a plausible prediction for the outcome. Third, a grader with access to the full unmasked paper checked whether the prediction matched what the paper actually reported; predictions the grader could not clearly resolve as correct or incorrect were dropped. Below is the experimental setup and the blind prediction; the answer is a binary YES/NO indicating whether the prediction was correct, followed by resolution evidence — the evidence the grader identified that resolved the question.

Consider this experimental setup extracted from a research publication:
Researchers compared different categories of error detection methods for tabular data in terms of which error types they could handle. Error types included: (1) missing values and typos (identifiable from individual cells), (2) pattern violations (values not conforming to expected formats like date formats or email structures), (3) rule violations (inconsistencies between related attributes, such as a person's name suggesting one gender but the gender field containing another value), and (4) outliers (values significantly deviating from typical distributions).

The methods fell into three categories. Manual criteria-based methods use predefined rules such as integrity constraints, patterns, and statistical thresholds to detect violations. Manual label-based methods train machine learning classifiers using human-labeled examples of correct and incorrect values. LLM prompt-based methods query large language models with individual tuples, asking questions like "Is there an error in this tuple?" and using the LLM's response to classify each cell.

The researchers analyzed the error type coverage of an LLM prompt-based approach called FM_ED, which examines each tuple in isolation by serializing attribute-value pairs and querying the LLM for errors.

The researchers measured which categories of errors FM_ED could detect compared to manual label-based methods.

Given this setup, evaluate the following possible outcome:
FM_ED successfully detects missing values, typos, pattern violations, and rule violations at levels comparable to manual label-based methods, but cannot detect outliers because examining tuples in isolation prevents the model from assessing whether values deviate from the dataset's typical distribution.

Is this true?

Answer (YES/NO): NO